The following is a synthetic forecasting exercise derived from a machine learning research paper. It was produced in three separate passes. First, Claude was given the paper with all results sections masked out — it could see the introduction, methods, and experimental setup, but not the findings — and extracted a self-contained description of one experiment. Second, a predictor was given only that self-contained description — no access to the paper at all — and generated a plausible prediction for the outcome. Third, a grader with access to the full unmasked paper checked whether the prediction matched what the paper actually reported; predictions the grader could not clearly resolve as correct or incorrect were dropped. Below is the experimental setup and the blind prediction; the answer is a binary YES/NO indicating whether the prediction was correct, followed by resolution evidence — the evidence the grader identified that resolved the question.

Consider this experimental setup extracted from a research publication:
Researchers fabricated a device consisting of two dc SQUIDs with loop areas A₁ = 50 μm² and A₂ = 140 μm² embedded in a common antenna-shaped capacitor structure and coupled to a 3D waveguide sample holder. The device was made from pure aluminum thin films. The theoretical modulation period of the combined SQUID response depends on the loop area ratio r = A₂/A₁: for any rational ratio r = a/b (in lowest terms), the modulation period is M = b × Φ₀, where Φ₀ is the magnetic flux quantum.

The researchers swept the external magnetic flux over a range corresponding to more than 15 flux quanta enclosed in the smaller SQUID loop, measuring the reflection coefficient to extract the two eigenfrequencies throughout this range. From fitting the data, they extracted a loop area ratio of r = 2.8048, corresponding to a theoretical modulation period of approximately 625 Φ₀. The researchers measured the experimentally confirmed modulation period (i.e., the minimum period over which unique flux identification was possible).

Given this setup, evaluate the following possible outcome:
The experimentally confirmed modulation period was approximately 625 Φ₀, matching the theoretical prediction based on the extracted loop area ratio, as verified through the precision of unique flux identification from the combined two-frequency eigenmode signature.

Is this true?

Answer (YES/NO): NO